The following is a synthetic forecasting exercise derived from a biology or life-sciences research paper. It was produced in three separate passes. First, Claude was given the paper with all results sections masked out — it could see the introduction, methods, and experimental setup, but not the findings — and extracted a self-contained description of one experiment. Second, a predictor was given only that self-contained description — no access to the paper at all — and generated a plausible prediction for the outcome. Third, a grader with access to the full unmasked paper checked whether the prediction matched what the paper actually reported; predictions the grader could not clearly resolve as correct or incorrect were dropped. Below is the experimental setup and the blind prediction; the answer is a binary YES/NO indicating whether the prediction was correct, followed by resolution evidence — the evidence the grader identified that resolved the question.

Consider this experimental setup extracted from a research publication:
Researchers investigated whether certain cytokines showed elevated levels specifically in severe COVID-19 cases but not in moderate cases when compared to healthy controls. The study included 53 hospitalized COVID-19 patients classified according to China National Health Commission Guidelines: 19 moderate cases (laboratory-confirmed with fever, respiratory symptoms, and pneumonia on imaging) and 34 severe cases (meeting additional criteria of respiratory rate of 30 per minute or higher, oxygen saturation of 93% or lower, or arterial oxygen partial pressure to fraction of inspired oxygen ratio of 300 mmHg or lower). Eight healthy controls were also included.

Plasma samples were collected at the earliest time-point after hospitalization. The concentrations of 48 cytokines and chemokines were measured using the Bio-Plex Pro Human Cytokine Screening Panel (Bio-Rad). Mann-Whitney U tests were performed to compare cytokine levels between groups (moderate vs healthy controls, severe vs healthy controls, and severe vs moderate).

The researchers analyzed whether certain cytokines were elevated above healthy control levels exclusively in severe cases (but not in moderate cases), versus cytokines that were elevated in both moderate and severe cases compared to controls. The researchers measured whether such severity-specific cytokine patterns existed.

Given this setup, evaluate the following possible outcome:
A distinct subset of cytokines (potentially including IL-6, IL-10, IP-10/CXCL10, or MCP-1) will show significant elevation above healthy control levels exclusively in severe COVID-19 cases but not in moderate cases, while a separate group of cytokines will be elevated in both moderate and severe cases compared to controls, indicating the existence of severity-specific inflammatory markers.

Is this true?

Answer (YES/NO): NO